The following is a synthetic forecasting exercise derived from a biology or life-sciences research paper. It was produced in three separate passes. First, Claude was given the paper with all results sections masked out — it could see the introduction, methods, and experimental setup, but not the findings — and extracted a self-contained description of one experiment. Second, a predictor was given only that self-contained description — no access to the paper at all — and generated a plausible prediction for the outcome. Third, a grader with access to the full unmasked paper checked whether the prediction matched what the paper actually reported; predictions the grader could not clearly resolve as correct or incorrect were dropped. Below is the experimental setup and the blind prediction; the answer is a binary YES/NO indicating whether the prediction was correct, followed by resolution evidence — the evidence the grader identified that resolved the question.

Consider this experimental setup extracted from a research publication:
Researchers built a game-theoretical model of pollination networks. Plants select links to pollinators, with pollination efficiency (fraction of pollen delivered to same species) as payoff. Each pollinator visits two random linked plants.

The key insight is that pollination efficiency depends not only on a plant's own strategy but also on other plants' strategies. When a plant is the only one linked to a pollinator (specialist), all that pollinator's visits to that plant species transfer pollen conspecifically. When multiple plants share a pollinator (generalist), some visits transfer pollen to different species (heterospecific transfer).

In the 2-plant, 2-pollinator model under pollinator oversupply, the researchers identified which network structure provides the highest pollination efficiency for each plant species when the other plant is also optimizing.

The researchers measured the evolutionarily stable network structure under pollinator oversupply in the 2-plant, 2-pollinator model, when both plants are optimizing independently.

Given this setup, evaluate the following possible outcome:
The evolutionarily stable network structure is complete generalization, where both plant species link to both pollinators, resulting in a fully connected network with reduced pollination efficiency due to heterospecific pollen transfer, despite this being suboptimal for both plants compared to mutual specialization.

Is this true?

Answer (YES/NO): NO